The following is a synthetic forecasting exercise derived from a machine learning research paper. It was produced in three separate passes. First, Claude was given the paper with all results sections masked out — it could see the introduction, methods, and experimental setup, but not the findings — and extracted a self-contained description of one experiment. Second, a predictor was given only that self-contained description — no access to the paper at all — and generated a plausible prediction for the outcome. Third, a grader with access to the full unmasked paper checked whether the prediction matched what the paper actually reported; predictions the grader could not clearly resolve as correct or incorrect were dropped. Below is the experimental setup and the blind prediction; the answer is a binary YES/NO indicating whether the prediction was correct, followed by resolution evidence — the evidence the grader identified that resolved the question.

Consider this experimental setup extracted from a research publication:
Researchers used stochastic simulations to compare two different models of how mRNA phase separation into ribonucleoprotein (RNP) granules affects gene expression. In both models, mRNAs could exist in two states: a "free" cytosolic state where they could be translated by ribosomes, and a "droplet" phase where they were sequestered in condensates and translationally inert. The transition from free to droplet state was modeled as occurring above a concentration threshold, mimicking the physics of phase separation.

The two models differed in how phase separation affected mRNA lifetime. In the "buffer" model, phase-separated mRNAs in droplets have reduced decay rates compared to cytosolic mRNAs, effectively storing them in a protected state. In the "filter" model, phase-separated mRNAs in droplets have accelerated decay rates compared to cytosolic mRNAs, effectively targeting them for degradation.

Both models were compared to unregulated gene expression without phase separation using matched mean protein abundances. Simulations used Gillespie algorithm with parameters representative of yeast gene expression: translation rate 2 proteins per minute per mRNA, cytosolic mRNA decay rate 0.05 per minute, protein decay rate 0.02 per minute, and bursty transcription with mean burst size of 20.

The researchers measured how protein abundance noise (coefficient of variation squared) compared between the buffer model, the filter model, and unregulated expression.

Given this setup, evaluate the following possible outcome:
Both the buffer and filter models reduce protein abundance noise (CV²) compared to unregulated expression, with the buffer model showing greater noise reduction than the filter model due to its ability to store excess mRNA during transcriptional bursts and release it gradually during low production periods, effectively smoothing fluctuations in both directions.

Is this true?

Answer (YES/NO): NO